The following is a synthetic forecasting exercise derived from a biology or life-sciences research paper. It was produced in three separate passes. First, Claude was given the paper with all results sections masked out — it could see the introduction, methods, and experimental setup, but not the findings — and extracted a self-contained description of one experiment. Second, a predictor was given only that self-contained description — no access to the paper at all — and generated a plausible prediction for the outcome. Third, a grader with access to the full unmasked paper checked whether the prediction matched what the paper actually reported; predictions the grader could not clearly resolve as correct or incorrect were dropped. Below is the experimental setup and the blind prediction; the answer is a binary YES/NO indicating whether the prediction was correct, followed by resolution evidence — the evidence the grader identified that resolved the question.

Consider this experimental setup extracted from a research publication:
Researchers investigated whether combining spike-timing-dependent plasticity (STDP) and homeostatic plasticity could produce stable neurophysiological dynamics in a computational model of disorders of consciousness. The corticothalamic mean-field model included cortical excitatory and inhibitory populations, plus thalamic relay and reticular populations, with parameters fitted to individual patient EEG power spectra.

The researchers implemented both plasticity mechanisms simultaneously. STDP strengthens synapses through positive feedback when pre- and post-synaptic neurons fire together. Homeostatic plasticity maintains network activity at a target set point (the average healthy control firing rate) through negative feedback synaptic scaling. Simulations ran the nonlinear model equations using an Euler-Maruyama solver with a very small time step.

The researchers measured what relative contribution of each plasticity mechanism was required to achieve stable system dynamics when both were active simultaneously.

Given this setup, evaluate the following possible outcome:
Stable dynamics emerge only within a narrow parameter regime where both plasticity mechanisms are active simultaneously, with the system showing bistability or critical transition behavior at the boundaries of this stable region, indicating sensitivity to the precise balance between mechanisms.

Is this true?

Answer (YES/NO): NO